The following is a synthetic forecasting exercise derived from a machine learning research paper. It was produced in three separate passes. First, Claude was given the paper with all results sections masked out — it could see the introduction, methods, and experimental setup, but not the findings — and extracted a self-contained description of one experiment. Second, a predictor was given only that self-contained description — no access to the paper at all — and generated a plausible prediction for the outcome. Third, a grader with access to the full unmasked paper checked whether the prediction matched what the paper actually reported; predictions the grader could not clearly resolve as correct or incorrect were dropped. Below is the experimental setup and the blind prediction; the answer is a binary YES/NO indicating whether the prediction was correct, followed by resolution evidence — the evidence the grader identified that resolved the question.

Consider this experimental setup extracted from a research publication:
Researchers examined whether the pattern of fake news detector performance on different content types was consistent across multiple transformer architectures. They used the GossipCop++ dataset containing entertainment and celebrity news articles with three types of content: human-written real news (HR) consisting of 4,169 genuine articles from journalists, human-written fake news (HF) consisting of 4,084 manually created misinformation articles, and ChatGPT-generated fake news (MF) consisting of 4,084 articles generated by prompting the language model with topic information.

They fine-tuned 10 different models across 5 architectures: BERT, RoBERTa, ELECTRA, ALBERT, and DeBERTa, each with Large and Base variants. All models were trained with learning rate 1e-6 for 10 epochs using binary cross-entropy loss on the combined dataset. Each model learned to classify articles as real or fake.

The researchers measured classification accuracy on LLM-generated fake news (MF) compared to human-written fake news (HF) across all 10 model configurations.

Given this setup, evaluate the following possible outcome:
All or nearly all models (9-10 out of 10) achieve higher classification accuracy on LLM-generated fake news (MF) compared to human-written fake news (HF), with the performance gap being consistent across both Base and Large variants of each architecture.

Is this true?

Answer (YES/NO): YES